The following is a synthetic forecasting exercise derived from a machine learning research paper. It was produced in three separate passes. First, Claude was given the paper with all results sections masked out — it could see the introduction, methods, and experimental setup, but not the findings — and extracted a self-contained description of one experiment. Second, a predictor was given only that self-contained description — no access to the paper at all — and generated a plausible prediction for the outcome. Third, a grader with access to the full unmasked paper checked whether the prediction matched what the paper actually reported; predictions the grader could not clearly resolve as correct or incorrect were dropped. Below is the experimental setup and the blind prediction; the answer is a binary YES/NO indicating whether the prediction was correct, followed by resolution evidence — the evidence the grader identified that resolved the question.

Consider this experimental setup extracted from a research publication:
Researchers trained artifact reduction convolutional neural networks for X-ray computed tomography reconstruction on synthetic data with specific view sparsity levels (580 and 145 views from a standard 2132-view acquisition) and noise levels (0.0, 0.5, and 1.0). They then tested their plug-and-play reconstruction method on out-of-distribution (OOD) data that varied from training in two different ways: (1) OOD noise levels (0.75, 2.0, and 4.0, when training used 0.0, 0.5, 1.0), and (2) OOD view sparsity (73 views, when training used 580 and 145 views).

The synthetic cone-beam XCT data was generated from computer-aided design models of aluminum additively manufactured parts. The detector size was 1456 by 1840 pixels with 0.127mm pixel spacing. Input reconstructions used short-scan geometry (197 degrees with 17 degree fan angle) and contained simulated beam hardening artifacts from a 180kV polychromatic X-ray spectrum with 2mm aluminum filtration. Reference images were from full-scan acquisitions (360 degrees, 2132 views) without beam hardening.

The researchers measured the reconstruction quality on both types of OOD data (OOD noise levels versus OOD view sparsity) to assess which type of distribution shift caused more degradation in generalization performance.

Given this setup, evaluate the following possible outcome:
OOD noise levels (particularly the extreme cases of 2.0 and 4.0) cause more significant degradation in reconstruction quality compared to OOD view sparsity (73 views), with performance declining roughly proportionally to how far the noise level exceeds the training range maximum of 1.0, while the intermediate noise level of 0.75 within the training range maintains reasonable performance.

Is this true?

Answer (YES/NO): NO